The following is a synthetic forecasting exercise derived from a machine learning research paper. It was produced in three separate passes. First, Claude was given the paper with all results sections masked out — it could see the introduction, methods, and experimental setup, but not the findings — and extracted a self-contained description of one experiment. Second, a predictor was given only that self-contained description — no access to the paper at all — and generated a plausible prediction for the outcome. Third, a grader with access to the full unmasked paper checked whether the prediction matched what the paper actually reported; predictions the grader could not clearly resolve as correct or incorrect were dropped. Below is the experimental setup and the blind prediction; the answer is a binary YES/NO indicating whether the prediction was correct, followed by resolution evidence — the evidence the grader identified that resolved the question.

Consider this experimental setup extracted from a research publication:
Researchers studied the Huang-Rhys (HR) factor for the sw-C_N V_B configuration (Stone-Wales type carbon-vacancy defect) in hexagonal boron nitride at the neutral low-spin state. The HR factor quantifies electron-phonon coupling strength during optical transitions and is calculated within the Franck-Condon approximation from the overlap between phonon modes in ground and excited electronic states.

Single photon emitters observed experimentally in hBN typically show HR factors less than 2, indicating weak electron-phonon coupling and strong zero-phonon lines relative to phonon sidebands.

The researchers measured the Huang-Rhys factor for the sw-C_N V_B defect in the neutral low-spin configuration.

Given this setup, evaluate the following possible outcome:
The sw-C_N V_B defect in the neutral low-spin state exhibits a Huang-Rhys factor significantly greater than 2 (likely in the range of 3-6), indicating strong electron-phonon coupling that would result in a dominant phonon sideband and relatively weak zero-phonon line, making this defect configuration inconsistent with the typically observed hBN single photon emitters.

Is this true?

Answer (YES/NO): NO